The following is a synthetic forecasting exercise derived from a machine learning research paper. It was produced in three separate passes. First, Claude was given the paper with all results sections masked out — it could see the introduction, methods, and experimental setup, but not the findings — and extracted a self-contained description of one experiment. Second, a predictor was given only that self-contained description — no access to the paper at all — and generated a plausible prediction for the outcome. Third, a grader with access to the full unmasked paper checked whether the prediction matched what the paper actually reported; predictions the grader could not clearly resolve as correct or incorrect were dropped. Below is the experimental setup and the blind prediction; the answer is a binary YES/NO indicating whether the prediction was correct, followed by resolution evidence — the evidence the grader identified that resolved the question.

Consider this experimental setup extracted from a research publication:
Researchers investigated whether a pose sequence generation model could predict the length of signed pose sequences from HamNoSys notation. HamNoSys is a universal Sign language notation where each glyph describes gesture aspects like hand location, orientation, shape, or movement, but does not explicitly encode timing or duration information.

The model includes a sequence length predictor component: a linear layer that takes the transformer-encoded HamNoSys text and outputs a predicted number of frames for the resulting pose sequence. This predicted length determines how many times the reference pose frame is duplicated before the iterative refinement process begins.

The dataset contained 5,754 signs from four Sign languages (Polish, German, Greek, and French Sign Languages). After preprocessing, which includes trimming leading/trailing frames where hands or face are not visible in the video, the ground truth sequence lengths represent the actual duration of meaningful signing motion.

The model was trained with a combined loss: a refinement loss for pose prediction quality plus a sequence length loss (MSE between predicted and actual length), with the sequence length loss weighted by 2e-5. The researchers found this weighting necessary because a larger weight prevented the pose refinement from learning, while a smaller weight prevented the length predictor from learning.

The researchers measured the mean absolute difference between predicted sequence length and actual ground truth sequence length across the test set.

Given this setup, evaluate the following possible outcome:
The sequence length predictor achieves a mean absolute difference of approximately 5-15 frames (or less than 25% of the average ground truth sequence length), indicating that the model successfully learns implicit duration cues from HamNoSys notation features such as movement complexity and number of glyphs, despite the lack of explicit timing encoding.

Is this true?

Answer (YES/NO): NO